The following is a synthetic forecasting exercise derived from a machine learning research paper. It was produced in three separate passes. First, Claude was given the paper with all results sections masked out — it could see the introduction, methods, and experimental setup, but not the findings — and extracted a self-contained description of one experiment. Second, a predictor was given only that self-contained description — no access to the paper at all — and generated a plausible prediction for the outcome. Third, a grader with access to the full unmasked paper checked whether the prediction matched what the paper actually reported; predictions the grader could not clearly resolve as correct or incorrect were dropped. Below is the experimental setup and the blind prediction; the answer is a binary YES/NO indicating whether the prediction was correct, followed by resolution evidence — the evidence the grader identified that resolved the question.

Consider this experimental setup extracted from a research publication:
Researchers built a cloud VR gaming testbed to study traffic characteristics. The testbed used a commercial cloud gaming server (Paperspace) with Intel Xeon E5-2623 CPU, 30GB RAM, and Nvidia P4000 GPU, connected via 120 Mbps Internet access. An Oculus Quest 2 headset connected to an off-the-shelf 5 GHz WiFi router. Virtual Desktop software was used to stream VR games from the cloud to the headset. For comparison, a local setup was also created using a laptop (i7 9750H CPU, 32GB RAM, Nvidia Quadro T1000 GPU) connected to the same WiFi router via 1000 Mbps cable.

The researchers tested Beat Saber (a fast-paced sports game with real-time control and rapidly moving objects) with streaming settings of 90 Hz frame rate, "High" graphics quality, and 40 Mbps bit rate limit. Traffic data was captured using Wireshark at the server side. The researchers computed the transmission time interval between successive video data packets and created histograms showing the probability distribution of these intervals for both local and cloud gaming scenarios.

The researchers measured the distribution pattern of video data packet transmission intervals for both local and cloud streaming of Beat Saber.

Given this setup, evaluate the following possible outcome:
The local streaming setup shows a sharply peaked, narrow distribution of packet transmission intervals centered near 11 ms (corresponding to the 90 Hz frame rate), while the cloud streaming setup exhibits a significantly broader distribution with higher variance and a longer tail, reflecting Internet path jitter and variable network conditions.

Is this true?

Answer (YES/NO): NO